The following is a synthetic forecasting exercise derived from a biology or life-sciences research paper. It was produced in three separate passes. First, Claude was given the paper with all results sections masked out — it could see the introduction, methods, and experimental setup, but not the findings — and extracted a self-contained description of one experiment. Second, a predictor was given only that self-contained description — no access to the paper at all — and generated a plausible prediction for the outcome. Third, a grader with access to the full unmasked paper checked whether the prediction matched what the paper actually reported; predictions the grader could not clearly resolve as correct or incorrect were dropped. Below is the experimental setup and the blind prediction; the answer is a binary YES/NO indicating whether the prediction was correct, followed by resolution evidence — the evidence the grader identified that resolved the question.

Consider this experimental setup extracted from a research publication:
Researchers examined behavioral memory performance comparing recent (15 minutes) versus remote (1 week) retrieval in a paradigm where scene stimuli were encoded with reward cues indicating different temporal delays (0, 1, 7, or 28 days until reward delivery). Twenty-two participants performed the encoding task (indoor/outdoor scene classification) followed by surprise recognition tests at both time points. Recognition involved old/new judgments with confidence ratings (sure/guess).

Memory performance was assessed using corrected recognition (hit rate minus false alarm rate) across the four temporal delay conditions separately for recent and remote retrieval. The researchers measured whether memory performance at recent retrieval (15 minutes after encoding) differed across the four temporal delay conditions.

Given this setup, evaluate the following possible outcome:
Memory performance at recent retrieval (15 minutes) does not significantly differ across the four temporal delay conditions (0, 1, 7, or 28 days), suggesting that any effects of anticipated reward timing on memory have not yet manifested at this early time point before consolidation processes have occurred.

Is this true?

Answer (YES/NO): YES